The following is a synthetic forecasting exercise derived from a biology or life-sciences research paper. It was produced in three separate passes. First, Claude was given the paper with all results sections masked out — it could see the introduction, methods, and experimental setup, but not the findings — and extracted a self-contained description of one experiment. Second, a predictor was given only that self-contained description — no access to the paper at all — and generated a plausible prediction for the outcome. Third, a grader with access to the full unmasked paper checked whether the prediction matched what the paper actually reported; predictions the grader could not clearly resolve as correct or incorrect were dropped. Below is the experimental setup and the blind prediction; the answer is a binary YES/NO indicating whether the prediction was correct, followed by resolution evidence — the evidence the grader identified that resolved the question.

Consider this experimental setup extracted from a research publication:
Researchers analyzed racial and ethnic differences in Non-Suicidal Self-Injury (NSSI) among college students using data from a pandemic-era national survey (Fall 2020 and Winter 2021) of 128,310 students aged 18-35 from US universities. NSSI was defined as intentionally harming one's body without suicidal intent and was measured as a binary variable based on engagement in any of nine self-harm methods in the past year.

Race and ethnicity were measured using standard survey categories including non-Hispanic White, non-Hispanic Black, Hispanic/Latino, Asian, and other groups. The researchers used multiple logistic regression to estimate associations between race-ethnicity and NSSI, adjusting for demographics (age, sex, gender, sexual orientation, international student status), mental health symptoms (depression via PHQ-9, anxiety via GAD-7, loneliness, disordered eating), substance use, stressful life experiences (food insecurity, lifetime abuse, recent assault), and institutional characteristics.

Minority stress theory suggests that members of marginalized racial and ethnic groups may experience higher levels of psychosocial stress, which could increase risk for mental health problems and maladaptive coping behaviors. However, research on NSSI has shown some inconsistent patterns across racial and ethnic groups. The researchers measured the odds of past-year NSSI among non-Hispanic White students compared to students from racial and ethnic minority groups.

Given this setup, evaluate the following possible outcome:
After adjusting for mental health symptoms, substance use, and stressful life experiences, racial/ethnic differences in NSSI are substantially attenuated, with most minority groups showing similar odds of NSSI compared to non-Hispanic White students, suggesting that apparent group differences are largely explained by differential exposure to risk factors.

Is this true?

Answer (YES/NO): NO